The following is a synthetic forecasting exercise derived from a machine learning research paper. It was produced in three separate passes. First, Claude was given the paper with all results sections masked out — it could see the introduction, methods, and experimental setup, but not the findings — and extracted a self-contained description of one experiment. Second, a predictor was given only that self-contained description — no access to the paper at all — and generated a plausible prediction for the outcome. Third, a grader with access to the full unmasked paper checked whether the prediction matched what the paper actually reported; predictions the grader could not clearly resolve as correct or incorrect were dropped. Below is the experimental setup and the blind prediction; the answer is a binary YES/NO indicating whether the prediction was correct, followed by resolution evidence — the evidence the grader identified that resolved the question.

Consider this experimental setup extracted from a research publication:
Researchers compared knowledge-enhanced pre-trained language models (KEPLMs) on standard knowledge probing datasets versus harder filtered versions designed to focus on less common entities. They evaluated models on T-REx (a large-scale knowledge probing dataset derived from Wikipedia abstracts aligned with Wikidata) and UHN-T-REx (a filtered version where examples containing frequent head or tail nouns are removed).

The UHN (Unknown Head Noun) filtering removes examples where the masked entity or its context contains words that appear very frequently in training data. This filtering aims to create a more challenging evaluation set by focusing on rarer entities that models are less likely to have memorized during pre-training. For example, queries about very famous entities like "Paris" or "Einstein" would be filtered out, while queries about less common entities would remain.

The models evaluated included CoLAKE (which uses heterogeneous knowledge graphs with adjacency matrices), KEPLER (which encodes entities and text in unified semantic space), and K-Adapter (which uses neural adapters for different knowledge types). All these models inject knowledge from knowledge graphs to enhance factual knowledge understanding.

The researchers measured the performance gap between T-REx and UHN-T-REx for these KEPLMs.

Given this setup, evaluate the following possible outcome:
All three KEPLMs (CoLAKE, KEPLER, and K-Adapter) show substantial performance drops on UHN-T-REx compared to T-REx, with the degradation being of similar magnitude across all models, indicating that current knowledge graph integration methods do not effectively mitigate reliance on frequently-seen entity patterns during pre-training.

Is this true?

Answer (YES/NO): NO